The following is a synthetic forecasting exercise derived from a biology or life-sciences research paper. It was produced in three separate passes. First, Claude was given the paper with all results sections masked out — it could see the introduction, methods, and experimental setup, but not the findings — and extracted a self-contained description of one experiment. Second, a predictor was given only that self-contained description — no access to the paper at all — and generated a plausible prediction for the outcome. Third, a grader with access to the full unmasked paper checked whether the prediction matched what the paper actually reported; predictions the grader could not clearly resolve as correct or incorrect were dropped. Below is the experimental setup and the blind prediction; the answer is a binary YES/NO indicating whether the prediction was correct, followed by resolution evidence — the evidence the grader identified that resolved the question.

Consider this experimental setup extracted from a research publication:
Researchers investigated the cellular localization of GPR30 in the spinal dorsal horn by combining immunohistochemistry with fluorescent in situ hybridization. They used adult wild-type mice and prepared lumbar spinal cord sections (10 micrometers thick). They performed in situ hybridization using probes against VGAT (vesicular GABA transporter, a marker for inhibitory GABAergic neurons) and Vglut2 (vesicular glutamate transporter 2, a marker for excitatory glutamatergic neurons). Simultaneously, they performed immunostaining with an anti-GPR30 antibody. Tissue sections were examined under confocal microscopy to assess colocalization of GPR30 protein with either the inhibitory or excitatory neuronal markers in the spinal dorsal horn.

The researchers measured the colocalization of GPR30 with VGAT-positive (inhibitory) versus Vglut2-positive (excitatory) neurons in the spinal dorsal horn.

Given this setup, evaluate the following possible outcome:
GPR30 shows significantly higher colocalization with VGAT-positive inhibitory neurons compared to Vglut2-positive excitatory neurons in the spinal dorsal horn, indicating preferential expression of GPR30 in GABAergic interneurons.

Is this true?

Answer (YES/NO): NO